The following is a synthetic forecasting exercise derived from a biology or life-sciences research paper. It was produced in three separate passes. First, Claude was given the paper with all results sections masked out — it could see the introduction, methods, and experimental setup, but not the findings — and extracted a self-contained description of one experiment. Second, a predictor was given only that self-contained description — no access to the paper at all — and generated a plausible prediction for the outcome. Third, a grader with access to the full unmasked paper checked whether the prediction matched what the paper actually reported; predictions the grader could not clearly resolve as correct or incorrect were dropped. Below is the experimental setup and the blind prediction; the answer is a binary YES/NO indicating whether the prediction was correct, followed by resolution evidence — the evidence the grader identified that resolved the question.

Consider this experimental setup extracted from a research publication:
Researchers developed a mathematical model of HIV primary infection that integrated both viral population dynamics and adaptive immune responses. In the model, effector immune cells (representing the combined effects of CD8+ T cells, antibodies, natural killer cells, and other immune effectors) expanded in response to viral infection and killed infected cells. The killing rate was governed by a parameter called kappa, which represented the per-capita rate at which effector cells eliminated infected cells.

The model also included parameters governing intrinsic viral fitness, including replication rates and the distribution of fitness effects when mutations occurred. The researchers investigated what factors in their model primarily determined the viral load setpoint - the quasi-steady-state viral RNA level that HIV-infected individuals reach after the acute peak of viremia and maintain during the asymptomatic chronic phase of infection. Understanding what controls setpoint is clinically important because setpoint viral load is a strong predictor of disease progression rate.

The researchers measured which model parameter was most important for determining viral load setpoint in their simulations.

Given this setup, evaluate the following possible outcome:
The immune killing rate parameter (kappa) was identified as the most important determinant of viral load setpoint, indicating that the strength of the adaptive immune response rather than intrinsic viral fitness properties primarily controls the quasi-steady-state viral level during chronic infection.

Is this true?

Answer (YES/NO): YES